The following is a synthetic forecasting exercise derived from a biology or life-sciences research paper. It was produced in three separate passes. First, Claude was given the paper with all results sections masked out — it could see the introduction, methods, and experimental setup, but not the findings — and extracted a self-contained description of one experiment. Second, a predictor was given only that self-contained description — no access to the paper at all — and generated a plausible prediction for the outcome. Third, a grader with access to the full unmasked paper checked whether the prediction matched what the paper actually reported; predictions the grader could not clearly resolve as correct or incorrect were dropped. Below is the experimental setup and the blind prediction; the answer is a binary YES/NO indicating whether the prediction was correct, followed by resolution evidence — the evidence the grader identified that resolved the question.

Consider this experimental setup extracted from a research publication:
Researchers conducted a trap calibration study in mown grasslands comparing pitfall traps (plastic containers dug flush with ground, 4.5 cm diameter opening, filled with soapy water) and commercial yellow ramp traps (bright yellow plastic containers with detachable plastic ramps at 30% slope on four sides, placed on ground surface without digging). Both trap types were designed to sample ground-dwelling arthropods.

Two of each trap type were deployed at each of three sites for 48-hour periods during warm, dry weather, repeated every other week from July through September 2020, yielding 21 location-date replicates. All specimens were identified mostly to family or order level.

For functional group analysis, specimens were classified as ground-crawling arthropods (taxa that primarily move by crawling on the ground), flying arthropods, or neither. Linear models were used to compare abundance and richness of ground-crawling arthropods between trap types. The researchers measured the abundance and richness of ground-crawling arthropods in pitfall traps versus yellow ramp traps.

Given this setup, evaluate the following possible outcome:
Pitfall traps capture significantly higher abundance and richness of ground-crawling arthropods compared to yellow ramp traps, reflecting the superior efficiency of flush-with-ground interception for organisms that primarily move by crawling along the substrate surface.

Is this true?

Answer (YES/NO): YES